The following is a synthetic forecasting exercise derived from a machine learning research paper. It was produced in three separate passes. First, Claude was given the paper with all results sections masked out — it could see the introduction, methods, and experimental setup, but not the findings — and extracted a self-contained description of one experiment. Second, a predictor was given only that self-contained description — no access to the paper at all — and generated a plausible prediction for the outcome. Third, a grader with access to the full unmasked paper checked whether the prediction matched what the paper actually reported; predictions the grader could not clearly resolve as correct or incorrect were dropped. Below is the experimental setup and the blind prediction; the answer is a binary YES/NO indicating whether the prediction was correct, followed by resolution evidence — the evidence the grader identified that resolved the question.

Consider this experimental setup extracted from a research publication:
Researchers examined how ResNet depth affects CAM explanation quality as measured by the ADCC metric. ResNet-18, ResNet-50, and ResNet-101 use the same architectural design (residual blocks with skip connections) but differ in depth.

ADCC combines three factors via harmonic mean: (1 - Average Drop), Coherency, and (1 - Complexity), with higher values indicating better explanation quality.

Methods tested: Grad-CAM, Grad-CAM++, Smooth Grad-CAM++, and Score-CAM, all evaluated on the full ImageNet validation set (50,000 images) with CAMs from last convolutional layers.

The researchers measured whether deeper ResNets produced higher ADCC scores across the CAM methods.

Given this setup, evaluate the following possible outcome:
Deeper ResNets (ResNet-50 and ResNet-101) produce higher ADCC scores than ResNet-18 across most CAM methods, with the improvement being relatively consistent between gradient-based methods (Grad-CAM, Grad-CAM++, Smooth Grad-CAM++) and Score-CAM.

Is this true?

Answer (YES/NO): NO